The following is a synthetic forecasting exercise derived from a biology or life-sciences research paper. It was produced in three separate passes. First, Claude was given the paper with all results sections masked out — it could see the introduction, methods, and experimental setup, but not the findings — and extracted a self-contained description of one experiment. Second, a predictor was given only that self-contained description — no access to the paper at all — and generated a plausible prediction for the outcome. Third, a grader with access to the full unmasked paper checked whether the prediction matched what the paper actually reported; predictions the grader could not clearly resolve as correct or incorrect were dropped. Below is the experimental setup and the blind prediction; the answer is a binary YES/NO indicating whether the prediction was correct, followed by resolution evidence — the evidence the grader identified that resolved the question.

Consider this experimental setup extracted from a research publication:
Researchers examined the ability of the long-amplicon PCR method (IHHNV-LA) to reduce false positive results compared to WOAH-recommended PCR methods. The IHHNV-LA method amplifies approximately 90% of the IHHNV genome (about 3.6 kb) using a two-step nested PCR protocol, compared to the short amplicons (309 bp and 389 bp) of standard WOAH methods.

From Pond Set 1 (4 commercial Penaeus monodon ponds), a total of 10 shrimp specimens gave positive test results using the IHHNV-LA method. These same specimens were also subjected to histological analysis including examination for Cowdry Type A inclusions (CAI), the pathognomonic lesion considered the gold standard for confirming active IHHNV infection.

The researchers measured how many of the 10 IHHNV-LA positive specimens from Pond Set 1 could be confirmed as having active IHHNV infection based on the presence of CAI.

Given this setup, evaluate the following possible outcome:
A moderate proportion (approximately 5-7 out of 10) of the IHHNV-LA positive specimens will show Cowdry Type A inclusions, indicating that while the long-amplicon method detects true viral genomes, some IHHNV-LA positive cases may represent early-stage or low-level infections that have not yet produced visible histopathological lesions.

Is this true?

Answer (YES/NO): NO